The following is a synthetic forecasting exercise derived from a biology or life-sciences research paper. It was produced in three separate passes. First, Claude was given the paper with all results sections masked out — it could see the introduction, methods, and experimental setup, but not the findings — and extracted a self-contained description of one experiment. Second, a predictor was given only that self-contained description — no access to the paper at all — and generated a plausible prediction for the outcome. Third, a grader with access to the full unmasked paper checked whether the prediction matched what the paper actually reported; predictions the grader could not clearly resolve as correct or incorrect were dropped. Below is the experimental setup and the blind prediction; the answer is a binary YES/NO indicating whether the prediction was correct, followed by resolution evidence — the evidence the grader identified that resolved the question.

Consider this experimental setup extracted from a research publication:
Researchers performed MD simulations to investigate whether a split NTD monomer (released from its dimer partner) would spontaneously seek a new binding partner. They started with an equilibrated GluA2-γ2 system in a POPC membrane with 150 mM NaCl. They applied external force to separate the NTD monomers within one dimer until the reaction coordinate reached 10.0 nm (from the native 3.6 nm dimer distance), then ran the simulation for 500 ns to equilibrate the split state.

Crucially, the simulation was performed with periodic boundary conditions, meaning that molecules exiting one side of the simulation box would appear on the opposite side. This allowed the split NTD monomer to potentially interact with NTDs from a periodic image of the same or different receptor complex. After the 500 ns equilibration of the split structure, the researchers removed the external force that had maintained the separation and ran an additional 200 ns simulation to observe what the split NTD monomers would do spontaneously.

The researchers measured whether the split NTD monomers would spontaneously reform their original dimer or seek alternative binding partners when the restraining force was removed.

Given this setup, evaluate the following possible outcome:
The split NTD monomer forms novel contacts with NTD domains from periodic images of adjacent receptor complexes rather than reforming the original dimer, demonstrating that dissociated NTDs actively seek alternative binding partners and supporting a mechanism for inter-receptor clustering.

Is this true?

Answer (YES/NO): YES